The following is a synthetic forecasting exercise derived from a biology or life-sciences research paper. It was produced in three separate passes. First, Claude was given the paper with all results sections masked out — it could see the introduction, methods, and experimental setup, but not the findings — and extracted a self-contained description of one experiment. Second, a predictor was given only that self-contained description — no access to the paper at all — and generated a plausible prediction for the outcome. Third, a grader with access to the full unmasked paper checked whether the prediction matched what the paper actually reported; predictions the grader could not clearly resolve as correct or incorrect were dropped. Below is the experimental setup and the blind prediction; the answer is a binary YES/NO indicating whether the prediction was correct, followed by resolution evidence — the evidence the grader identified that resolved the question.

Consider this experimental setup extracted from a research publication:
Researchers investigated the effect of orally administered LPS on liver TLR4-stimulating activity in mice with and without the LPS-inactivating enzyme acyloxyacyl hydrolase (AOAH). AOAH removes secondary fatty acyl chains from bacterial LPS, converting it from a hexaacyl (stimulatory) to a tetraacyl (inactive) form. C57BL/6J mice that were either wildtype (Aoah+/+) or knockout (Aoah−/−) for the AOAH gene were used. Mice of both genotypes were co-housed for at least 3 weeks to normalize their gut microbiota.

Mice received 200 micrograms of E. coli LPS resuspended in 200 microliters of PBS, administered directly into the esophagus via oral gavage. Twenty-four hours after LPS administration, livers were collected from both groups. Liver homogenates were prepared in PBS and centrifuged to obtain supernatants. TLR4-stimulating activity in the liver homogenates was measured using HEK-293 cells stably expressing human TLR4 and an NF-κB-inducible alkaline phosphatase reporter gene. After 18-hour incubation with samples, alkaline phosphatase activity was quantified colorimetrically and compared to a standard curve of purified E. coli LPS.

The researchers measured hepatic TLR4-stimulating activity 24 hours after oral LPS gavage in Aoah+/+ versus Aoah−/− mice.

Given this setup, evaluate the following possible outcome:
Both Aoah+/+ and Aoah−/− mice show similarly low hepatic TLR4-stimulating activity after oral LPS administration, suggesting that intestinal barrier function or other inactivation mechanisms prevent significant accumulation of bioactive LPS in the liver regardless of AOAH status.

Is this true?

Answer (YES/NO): NO